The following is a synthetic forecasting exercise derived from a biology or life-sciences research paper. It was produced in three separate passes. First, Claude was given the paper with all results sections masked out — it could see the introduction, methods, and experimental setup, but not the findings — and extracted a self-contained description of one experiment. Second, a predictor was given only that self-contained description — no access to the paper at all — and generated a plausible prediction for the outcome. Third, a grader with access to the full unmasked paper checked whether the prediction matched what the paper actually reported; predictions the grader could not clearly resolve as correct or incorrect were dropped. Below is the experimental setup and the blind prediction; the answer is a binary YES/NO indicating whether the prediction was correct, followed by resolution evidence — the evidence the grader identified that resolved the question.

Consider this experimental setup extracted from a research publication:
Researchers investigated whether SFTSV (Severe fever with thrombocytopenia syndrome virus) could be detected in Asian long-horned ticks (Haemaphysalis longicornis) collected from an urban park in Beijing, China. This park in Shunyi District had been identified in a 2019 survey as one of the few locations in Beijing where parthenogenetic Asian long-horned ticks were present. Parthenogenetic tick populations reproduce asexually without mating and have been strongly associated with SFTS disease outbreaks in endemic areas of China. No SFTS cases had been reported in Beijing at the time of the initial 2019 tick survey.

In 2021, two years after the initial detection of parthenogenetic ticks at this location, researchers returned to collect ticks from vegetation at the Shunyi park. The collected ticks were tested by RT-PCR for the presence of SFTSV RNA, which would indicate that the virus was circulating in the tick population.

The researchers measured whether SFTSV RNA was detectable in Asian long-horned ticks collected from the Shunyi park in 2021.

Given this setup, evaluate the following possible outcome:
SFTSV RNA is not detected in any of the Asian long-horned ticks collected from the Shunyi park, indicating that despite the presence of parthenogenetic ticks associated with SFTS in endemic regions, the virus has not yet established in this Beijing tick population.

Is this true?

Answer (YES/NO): NO